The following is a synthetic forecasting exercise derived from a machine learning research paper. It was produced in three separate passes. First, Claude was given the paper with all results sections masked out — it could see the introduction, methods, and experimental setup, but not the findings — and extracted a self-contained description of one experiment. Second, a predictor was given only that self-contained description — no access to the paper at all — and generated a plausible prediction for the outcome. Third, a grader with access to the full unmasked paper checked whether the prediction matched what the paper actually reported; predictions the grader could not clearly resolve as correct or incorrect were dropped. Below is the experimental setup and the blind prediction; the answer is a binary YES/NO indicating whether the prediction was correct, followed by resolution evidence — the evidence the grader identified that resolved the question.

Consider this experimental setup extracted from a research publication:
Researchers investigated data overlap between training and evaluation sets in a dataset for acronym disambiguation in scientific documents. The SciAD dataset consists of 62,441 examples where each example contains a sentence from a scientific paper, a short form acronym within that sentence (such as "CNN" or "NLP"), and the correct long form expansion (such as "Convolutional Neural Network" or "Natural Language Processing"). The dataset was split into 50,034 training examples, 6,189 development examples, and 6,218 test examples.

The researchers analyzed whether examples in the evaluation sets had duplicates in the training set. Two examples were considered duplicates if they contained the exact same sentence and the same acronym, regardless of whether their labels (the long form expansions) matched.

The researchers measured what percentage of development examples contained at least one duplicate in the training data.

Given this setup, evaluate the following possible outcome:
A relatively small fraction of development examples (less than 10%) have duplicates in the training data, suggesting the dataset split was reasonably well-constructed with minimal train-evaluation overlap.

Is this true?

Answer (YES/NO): NO